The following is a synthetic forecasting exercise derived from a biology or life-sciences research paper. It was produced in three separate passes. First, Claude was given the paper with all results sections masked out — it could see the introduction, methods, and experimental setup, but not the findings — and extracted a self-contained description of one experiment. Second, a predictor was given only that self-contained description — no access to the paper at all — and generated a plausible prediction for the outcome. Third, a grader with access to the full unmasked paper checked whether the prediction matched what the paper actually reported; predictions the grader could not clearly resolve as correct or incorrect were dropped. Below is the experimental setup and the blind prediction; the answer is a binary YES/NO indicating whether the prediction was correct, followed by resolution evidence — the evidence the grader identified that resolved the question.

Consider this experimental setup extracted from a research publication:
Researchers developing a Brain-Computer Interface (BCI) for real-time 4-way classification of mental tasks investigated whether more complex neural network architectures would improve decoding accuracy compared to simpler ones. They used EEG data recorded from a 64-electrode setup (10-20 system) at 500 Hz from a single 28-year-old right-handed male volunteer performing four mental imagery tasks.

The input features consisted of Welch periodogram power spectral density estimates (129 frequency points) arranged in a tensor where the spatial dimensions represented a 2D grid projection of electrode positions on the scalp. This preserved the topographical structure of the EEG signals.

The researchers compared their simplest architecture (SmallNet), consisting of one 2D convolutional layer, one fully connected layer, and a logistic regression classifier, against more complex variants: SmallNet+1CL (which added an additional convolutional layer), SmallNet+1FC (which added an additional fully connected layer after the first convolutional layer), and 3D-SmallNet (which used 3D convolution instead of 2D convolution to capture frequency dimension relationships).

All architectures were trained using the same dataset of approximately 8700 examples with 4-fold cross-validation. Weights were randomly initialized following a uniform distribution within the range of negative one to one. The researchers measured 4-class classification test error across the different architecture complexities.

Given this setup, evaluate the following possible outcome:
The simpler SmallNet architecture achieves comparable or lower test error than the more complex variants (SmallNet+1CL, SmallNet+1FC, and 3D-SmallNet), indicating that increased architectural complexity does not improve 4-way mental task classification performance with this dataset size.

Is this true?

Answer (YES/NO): YES